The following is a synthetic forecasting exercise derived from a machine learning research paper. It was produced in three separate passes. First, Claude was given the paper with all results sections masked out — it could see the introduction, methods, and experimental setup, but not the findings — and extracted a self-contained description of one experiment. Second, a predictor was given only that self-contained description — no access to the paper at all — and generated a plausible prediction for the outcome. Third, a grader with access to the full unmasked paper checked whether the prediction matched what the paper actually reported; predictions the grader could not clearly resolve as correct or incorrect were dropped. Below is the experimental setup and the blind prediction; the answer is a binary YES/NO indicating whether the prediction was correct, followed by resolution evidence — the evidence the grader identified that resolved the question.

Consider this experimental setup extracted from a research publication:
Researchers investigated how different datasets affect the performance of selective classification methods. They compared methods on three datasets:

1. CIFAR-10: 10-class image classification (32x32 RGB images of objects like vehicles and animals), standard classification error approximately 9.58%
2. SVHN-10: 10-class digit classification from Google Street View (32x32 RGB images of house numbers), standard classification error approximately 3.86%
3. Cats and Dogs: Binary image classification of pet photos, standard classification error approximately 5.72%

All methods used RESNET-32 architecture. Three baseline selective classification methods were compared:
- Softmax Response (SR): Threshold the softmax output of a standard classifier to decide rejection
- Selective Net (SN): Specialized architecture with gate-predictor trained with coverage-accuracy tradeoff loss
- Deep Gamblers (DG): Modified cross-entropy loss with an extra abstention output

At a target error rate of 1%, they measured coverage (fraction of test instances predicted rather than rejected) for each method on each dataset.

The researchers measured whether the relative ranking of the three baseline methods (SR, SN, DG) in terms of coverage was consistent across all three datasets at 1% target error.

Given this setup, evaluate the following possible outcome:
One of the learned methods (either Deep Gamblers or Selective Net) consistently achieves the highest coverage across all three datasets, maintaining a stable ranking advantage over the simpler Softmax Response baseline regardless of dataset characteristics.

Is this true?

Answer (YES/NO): NO